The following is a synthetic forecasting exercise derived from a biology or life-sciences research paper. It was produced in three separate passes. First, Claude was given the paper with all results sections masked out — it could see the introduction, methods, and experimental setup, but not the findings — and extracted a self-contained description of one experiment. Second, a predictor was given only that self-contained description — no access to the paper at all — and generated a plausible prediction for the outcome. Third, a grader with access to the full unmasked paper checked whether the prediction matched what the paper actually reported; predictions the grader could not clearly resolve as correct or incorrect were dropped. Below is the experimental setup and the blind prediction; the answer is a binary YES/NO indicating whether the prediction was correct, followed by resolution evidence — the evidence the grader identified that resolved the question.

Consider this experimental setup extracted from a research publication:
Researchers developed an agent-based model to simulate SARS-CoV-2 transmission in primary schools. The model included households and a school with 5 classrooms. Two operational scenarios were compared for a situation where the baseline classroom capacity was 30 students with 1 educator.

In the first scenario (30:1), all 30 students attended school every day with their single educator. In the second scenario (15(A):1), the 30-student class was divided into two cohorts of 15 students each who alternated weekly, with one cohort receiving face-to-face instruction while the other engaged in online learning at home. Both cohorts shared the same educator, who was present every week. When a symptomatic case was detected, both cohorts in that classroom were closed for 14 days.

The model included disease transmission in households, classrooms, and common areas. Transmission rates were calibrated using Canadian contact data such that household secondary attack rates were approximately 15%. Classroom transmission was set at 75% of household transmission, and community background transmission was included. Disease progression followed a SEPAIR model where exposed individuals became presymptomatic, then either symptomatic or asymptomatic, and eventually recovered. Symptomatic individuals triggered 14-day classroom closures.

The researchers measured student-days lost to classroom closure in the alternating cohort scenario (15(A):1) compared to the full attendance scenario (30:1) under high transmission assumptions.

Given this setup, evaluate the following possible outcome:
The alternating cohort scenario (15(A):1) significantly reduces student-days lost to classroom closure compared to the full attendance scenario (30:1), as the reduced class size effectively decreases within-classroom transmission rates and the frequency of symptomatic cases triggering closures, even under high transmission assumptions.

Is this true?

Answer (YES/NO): YES